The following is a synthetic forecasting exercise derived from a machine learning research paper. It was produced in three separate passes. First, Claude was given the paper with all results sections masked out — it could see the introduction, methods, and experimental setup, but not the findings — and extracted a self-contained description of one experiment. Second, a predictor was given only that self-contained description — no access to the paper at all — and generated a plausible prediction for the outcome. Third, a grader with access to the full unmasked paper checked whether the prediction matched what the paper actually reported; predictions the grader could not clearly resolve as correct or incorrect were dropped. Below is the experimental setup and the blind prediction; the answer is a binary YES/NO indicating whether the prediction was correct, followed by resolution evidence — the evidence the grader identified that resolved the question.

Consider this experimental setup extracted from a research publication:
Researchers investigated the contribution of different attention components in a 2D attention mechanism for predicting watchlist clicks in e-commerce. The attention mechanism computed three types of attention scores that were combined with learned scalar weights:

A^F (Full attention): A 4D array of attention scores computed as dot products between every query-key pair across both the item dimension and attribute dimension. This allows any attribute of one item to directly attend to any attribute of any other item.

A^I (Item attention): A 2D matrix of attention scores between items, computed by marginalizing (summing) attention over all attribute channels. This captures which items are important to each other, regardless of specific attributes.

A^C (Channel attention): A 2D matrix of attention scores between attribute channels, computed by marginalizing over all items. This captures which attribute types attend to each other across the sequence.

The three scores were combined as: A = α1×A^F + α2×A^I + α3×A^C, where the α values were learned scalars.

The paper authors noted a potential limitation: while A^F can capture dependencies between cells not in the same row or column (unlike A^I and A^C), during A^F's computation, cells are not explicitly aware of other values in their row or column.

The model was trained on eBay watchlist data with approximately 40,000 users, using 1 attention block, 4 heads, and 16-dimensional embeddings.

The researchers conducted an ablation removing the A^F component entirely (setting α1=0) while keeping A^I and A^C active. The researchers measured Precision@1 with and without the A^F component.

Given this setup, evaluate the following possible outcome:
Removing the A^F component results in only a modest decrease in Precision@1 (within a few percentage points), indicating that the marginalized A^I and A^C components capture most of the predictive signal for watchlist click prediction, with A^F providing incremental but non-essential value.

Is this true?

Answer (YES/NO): NO